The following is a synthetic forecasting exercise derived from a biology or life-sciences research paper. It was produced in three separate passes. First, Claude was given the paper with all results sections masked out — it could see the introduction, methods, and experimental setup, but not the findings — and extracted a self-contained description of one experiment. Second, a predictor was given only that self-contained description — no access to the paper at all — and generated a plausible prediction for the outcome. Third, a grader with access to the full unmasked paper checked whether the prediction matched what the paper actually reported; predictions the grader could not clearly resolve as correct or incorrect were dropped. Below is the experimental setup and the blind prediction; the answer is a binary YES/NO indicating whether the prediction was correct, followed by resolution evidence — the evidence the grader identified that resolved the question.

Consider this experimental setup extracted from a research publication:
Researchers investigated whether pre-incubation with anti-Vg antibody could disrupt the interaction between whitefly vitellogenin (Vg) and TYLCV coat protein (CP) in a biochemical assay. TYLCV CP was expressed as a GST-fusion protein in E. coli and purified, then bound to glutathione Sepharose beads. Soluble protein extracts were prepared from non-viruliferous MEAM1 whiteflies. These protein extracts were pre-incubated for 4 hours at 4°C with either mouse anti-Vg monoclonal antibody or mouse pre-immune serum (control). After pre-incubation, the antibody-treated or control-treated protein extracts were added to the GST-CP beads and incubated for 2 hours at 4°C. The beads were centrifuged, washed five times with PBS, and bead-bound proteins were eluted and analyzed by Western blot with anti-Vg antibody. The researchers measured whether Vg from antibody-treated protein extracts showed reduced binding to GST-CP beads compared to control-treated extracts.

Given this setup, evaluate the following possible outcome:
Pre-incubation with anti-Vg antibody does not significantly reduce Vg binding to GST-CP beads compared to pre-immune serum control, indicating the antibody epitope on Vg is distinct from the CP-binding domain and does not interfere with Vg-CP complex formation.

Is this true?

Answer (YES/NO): NO